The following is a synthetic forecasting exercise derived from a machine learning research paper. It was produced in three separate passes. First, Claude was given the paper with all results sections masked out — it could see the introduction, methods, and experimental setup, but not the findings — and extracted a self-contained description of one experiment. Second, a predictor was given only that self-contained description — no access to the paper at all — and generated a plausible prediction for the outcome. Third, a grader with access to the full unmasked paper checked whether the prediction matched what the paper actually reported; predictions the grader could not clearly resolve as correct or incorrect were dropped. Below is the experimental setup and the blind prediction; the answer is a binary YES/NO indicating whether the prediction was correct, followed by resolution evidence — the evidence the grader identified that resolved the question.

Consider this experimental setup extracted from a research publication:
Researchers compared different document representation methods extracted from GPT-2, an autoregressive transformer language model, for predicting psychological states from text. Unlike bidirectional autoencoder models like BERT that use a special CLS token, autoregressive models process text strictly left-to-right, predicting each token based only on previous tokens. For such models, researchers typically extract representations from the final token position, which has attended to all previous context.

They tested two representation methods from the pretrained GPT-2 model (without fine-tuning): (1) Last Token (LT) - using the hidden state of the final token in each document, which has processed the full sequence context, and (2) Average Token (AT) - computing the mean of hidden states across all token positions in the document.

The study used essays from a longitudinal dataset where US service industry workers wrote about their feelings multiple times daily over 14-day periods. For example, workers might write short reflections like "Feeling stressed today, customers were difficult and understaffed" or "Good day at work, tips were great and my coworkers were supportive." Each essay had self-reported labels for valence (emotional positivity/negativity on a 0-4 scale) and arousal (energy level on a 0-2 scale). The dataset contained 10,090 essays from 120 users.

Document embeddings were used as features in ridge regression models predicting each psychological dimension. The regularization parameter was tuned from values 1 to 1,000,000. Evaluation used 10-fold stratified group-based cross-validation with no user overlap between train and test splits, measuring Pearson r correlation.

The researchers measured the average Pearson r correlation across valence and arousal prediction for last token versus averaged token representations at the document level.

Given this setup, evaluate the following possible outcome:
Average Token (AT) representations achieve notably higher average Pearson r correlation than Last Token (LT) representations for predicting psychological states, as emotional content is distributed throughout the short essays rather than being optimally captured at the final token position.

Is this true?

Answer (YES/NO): YES